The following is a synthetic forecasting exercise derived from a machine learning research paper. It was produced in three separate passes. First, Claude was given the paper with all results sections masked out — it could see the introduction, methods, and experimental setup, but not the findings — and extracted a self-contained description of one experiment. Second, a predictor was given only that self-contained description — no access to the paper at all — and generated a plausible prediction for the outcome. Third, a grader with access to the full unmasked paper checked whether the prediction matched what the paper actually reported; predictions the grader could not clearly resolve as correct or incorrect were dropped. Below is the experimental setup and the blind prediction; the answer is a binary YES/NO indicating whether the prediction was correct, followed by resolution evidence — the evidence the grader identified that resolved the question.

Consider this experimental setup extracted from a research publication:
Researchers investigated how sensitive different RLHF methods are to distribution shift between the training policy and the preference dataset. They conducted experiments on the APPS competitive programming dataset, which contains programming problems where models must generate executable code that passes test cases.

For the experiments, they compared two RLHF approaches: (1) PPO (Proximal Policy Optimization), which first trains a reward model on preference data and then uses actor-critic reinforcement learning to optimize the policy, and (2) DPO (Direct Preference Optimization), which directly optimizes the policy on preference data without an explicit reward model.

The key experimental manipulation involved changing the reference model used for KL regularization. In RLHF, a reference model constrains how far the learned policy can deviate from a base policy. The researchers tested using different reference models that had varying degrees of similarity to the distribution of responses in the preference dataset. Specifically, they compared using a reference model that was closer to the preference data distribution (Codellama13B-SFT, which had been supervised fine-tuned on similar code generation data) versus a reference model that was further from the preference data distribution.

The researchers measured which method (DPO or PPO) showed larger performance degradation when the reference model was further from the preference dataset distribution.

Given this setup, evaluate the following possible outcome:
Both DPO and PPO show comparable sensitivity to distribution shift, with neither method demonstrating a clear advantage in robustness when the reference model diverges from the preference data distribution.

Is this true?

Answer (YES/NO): NO